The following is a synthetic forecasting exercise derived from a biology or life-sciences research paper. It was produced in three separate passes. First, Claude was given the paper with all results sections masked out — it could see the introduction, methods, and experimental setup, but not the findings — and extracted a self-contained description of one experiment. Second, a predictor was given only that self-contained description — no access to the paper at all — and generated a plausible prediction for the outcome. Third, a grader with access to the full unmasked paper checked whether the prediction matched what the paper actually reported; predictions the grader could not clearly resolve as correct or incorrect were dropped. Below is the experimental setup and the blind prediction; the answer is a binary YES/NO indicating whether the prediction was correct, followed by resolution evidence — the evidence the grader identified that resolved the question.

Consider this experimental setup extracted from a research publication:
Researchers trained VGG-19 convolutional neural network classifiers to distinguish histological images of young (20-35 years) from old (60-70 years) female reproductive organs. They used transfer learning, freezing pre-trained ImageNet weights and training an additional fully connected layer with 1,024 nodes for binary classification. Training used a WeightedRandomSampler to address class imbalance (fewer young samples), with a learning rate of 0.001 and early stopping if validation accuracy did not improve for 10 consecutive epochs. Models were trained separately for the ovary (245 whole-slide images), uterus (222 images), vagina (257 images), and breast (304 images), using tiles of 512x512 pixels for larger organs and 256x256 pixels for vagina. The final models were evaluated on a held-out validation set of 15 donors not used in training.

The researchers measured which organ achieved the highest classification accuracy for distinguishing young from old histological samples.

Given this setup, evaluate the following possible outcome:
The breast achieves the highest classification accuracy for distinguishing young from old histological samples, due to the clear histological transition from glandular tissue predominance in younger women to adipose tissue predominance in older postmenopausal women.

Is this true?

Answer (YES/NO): NO